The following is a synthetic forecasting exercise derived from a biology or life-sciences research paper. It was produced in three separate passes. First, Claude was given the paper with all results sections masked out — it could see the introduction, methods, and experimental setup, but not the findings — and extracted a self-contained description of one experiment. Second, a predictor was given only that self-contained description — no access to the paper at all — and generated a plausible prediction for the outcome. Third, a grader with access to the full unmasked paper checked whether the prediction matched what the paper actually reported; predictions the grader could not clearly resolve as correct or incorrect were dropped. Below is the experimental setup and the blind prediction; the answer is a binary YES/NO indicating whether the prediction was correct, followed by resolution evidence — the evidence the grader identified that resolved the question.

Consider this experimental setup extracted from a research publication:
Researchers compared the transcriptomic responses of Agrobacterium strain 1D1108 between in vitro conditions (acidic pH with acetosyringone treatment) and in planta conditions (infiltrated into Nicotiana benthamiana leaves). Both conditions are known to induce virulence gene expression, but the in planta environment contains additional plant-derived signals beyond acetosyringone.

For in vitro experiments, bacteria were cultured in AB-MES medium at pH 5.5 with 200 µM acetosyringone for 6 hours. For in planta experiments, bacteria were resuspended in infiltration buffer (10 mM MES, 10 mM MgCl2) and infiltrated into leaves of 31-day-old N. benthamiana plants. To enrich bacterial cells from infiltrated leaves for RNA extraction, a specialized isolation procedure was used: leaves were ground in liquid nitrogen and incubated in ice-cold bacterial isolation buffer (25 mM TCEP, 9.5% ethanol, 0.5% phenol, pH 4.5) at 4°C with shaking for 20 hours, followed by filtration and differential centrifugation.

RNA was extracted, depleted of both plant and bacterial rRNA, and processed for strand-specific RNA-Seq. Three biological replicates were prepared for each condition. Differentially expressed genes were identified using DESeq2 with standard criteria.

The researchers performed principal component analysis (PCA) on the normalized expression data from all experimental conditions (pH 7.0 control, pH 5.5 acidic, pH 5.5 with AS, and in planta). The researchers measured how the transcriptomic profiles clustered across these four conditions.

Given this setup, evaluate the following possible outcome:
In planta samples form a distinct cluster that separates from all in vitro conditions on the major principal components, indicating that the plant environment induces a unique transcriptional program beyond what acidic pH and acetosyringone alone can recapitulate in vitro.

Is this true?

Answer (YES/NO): YES